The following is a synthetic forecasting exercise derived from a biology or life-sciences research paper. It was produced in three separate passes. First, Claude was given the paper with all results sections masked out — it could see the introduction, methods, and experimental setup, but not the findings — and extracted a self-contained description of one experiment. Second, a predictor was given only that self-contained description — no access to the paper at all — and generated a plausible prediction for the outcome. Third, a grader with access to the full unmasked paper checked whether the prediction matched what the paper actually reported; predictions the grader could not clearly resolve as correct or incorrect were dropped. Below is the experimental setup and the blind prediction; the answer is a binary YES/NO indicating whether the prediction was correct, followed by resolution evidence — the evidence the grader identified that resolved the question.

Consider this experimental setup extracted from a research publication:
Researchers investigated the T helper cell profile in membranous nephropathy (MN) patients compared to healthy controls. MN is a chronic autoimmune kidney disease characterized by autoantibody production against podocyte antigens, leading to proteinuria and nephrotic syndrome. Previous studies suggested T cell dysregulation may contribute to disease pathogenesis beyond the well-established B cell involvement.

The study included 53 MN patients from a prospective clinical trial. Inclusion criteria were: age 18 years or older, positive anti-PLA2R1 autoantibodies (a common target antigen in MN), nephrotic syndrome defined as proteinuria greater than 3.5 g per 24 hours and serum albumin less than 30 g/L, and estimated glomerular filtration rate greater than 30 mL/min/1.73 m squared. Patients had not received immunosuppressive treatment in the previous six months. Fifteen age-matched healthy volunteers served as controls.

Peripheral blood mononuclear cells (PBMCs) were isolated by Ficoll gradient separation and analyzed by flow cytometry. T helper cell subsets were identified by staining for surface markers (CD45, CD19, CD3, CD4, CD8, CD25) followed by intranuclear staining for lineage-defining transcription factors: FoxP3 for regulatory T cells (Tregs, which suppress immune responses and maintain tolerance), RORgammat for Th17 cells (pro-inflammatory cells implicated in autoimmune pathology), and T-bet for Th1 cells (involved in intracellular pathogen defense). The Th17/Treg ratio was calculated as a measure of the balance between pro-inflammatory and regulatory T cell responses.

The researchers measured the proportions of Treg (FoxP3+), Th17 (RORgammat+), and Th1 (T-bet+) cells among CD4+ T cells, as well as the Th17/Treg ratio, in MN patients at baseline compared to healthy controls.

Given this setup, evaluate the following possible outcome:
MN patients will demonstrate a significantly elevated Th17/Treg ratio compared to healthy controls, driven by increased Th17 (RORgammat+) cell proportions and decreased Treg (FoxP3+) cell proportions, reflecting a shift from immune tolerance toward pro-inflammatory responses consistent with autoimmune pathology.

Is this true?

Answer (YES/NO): YES